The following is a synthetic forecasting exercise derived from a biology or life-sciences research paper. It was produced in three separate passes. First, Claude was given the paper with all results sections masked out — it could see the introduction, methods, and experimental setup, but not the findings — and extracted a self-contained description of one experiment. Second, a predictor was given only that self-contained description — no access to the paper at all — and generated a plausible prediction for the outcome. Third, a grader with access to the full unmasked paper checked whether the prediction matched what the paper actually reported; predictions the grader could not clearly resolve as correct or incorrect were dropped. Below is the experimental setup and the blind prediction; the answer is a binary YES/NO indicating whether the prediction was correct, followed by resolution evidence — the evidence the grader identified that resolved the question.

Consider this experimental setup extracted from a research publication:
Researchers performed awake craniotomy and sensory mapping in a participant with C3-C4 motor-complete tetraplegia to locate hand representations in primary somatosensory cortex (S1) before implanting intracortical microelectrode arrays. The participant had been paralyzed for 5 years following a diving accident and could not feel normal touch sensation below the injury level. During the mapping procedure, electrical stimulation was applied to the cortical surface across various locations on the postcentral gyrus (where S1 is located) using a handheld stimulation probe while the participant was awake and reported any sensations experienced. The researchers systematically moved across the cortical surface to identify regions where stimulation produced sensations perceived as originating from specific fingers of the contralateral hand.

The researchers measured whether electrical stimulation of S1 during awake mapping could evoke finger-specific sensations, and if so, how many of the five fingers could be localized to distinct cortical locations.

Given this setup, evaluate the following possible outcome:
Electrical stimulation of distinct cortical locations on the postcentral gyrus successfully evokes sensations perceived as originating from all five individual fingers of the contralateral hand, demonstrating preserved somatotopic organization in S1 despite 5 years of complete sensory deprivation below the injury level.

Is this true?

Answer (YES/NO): NO